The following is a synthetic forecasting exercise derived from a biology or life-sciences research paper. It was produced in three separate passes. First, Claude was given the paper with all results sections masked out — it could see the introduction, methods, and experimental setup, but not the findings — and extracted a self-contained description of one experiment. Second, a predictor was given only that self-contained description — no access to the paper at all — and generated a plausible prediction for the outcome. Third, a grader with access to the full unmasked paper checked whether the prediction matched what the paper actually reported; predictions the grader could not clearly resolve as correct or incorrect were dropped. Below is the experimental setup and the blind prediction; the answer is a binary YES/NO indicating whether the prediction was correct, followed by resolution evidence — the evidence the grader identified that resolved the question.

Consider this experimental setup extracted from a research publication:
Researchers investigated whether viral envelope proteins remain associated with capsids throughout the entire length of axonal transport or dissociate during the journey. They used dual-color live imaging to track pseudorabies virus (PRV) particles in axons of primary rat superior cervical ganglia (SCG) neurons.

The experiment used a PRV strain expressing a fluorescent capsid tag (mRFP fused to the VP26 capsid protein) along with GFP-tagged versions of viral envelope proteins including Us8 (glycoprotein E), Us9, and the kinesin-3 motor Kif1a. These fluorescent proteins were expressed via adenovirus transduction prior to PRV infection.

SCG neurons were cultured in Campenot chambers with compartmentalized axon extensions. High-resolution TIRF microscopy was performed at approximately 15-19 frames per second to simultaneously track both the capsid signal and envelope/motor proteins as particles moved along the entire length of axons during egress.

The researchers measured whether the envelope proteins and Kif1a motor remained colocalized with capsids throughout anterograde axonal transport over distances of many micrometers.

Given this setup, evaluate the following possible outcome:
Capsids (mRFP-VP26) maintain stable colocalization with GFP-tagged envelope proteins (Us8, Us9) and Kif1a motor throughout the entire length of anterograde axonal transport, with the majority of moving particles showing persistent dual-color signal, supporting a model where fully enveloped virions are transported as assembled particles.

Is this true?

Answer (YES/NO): YES